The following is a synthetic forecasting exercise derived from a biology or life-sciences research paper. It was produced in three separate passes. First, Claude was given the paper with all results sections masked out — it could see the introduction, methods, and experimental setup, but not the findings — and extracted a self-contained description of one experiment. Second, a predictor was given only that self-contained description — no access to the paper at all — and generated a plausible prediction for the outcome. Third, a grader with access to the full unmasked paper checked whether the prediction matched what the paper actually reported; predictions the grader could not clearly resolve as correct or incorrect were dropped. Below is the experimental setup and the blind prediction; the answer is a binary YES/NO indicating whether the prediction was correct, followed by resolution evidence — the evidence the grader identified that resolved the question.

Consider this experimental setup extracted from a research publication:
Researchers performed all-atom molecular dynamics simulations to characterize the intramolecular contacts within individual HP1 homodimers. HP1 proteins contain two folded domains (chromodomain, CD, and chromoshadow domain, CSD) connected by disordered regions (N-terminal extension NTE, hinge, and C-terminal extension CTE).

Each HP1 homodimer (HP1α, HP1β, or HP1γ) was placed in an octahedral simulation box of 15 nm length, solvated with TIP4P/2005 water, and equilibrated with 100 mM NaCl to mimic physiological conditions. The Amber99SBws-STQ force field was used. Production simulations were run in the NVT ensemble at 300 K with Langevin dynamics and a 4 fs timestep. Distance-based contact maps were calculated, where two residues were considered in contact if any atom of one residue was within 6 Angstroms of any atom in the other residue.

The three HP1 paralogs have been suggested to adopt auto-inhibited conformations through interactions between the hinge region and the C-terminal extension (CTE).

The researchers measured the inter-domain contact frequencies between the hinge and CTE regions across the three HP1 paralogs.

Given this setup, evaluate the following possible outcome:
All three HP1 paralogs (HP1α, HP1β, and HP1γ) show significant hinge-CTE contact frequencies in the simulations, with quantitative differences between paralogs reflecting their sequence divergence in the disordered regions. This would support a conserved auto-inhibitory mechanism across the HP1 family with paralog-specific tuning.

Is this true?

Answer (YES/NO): NO